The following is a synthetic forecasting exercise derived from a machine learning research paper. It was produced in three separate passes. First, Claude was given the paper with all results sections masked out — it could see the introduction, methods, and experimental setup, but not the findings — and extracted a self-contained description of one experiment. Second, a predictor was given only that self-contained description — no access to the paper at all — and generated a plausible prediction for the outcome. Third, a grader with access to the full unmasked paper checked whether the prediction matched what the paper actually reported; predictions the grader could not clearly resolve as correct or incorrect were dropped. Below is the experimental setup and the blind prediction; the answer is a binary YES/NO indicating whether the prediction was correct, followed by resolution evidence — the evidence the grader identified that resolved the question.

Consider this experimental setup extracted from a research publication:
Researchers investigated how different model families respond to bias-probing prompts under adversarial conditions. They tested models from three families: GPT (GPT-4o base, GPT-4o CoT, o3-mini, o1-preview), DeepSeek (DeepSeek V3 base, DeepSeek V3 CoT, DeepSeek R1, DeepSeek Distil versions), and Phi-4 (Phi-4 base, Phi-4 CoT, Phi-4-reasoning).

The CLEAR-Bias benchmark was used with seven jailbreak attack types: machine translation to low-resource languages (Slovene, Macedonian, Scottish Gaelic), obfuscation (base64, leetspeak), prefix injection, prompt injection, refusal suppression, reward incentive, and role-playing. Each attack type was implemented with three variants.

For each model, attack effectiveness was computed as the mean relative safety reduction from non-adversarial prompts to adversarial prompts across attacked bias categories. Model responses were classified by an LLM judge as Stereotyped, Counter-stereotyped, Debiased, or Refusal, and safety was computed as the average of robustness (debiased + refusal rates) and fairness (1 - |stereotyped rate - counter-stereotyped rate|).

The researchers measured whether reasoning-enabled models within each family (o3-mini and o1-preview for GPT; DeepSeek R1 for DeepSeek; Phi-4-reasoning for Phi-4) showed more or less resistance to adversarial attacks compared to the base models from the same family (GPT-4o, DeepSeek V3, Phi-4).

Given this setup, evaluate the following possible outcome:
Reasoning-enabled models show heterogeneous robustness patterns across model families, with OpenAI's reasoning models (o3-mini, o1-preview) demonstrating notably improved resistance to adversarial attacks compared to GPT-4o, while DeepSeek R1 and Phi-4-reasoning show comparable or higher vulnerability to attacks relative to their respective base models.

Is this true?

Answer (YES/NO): NO